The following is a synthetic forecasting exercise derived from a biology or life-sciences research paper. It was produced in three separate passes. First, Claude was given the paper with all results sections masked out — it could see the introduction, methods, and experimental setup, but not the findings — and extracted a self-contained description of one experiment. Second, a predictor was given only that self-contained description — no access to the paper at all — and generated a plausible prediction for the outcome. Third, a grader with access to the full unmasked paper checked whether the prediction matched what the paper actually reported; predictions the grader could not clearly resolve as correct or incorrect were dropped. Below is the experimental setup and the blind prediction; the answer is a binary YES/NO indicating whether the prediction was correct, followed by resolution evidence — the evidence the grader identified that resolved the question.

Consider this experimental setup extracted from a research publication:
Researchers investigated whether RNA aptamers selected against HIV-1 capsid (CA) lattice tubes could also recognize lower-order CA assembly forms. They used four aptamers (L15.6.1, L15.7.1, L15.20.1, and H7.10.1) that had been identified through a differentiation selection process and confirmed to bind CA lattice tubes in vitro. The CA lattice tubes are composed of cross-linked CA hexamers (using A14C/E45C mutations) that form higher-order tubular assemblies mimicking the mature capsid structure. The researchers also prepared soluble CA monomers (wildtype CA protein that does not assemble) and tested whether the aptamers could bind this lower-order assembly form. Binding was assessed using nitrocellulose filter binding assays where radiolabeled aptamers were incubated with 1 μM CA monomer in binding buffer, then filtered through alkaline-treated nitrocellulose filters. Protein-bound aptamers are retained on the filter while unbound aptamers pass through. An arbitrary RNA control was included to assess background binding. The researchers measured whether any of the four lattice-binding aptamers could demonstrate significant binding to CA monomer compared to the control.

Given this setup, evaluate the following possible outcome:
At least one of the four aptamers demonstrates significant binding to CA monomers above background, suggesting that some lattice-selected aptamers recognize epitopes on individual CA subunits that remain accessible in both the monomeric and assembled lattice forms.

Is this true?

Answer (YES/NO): NO